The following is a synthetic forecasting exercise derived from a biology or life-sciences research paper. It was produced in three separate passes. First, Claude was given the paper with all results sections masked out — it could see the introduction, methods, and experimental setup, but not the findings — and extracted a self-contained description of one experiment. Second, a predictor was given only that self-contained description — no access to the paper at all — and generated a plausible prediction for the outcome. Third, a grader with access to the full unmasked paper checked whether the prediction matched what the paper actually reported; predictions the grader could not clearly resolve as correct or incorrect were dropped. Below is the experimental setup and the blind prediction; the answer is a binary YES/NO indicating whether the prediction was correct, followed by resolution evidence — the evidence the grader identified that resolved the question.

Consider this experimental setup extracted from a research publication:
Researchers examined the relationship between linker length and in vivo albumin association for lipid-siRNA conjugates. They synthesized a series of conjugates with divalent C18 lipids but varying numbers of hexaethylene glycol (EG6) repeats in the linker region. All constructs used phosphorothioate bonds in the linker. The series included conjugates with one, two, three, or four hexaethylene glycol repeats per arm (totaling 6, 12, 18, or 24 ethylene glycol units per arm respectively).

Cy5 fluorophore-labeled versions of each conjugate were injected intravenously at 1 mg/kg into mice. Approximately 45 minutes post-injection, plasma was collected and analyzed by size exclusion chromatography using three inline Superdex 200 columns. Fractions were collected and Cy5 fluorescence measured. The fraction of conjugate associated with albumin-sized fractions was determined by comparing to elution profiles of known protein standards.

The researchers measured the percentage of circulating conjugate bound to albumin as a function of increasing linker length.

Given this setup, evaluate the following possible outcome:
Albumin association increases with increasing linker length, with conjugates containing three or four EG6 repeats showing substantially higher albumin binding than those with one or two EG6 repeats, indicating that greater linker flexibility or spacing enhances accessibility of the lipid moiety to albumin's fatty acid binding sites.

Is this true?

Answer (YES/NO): YES